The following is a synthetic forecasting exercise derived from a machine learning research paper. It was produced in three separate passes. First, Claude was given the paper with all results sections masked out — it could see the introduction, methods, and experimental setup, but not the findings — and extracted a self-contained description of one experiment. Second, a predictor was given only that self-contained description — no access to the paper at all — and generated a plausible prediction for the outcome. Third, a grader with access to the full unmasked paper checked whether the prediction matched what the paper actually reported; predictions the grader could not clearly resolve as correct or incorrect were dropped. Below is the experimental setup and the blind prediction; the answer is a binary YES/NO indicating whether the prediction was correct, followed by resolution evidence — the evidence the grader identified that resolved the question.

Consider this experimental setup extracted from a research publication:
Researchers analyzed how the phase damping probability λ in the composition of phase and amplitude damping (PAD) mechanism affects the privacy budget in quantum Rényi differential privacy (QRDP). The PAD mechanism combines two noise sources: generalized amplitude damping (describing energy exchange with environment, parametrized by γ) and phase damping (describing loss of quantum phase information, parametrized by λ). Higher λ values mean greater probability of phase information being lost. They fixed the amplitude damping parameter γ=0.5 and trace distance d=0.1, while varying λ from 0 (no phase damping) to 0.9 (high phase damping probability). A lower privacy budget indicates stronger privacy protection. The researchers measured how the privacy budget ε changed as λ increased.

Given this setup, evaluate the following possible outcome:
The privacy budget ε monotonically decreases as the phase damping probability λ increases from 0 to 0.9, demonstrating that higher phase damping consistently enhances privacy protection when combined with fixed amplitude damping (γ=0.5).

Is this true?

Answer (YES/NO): YES